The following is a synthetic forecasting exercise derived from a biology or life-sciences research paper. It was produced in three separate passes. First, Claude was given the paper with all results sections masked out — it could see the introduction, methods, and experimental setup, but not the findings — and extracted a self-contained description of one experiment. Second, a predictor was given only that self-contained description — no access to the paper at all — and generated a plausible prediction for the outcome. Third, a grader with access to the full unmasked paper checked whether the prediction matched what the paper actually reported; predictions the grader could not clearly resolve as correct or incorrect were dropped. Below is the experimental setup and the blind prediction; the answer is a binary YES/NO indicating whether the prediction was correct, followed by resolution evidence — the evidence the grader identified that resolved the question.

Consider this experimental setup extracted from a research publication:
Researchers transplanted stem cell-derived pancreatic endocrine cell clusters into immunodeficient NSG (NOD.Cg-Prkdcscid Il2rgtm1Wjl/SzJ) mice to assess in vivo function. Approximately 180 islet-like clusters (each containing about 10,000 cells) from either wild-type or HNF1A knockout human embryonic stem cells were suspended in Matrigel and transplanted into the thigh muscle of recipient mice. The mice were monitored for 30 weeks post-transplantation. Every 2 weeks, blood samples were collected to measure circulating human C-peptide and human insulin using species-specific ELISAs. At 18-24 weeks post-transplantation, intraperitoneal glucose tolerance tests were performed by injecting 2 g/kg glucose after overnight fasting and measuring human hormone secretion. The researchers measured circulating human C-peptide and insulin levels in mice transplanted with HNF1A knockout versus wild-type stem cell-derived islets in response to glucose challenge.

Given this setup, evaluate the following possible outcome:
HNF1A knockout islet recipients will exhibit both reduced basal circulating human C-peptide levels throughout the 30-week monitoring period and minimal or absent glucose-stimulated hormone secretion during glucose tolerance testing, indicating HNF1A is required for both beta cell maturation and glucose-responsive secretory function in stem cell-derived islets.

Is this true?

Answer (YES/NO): YES